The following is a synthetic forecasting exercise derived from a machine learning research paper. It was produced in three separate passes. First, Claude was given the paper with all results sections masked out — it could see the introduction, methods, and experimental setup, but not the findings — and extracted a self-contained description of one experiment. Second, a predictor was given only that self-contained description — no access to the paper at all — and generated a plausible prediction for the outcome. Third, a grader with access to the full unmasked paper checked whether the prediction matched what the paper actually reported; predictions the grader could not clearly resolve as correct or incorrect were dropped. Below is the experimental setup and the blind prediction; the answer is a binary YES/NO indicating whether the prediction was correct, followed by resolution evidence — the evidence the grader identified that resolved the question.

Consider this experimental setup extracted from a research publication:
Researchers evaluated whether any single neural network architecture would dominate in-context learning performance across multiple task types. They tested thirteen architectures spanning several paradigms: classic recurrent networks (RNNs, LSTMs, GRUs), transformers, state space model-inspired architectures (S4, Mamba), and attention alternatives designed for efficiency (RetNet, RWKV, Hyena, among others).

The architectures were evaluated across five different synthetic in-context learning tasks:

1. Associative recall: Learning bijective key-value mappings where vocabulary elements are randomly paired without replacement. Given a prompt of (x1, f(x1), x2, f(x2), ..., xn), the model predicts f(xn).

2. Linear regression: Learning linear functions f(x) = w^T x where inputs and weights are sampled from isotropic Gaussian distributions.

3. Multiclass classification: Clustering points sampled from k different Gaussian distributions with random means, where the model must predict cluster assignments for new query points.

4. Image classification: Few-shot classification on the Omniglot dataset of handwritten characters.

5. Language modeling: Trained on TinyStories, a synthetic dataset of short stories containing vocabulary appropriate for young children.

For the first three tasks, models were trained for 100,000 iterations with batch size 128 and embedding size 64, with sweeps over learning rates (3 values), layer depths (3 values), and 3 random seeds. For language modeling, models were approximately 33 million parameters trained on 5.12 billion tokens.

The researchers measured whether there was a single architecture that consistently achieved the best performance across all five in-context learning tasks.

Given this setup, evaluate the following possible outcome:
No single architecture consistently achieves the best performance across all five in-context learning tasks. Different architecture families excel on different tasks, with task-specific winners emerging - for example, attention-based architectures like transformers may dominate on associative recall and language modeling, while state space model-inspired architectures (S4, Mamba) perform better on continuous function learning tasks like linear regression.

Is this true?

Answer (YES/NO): NO